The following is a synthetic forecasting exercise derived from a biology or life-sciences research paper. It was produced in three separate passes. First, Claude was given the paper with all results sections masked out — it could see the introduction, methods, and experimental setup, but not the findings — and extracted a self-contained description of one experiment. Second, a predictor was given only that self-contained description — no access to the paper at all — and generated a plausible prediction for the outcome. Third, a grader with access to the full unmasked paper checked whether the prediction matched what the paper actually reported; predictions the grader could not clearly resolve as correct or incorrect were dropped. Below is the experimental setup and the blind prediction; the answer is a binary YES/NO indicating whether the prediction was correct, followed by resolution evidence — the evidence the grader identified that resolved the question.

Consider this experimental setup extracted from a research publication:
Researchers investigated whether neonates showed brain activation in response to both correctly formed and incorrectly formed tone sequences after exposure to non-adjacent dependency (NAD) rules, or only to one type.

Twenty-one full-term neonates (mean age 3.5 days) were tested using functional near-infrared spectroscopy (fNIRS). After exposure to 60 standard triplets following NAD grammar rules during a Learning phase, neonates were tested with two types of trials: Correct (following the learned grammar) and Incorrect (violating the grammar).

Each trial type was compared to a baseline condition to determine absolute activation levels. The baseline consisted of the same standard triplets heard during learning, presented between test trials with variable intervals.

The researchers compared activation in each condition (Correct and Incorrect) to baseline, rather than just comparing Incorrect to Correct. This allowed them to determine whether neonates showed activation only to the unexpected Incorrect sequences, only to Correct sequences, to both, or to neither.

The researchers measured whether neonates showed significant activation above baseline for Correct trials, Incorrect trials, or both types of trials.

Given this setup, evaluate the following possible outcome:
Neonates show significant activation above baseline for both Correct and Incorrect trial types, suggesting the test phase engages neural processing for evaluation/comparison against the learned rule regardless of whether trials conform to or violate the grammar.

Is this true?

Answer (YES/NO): NO